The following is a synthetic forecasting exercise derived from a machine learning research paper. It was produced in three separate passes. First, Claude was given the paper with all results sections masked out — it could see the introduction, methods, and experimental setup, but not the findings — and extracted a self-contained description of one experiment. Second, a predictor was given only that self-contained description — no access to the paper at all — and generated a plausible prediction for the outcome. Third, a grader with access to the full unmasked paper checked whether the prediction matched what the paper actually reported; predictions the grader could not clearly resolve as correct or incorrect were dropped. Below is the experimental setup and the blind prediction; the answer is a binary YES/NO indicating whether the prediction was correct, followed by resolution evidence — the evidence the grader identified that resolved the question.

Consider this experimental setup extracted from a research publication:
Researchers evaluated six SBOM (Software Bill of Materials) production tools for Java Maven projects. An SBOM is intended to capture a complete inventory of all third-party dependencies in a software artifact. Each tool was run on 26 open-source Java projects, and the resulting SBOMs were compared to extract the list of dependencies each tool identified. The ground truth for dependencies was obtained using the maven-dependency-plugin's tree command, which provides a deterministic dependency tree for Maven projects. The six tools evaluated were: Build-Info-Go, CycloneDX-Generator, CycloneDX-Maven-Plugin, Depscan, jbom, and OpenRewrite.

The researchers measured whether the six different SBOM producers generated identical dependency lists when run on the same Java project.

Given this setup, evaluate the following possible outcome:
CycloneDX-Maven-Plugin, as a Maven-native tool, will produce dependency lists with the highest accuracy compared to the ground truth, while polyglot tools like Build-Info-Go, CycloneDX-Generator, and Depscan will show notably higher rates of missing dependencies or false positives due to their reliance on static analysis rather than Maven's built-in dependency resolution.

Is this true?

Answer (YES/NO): NO